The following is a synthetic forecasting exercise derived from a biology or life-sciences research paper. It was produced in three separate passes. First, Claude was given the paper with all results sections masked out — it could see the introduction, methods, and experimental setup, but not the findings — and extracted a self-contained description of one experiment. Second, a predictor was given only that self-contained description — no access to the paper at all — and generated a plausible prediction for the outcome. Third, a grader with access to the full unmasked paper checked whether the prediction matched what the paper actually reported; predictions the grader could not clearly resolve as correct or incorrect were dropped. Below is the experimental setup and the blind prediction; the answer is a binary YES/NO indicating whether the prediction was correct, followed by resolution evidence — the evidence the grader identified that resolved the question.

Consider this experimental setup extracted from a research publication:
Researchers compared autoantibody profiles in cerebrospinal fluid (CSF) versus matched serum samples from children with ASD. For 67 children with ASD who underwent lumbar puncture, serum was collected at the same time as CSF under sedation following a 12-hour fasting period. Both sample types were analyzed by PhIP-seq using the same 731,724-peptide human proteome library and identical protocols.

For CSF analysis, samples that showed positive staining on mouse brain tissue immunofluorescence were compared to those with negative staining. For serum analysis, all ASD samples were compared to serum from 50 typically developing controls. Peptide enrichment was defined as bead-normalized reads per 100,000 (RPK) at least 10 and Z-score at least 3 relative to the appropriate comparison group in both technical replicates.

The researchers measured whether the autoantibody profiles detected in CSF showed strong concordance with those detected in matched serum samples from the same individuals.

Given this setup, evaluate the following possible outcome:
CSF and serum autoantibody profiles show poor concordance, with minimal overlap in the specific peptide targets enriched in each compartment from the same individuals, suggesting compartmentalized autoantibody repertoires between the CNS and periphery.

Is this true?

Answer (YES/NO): YES